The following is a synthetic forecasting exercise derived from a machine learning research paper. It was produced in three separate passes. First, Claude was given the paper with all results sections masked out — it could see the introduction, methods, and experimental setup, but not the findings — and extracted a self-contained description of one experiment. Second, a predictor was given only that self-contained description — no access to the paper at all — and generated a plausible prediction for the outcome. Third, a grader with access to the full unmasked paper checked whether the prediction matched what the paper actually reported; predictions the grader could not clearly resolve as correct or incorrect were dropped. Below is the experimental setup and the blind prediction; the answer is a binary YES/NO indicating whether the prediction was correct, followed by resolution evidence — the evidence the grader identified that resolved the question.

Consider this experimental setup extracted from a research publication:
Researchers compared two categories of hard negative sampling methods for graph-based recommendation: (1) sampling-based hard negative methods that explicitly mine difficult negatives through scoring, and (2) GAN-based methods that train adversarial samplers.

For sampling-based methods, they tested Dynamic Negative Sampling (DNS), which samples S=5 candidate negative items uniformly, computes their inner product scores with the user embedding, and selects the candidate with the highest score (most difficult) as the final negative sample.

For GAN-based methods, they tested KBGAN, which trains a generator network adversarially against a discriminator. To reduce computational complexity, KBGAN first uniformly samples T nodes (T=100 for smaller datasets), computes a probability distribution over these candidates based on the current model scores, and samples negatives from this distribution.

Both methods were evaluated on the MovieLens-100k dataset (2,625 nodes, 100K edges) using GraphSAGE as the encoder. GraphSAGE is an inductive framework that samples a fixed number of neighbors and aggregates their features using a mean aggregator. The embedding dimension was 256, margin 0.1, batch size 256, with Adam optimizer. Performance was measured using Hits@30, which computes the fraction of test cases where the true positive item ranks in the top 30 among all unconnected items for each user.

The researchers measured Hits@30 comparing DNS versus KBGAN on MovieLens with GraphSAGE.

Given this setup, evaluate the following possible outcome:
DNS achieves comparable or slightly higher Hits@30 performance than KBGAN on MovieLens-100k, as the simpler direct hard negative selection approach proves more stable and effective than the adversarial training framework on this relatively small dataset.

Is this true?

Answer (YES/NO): YES